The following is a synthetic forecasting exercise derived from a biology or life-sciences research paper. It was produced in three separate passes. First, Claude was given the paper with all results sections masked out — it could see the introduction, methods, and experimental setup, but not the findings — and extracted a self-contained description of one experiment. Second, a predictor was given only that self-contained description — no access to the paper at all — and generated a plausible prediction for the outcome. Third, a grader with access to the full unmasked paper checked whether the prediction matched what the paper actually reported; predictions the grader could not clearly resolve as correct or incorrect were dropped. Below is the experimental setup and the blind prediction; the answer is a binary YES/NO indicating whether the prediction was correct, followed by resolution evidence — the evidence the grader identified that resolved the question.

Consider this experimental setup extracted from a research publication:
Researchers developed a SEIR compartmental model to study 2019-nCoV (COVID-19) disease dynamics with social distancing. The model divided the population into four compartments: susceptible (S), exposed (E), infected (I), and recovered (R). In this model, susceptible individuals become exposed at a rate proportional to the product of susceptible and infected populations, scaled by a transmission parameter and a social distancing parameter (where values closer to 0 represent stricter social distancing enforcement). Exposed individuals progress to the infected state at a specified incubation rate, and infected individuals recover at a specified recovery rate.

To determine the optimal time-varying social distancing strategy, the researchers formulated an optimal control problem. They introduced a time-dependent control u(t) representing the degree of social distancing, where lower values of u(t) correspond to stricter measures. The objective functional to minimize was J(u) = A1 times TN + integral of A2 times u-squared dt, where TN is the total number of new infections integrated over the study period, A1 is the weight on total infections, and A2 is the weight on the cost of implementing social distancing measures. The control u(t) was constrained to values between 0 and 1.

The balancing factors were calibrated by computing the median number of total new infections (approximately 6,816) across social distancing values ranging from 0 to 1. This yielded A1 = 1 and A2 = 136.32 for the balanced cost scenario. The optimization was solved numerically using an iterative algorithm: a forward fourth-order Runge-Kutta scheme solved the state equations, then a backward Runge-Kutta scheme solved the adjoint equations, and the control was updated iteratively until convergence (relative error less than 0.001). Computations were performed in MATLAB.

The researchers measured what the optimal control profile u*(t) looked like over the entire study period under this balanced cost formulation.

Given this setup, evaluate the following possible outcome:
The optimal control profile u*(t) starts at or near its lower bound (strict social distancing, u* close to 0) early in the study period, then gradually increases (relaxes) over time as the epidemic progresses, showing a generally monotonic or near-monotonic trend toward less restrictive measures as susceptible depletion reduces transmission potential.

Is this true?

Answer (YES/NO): NO